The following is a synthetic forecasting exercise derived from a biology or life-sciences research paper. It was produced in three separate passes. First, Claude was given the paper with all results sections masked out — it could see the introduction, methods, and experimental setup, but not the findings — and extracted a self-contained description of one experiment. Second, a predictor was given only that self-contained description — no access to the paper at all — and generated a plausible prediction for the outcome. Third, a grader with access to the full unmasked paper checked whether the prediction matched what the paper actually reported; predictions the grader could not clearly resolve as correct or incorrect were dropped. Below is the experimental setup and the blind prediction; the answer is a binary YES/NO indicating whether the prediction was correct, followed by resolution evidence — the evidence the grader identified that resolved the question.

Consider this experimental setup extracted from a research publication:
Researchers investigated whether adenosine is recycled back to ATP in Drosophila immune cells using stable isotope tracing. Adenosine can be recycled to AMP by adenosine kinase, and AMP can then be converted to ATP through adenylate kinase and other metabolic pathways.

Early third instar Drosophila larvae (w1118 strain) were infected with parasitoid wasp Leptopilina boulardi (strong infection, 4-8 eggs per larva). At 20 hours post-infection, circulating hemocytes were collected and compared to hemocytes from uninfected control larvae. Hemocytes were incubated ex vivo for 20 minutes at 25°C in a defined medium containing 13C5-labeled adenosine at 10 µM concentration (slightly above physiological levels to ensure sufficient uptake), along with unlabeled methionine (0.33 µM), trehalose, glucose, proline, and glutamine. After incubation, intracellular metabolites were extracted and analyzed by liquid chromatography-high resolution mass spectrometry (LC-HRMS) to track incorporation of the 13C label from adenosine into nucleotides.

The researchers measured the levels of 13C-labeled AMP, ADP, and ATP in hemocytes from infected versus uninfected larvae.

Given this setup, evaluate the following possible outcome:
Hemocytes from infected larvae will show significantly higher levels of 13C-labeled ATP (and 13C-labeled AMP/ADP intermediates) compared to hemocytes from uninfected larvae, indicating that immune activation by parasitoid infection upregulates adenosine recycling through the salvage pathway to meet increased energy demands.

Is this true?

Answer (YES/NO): NO